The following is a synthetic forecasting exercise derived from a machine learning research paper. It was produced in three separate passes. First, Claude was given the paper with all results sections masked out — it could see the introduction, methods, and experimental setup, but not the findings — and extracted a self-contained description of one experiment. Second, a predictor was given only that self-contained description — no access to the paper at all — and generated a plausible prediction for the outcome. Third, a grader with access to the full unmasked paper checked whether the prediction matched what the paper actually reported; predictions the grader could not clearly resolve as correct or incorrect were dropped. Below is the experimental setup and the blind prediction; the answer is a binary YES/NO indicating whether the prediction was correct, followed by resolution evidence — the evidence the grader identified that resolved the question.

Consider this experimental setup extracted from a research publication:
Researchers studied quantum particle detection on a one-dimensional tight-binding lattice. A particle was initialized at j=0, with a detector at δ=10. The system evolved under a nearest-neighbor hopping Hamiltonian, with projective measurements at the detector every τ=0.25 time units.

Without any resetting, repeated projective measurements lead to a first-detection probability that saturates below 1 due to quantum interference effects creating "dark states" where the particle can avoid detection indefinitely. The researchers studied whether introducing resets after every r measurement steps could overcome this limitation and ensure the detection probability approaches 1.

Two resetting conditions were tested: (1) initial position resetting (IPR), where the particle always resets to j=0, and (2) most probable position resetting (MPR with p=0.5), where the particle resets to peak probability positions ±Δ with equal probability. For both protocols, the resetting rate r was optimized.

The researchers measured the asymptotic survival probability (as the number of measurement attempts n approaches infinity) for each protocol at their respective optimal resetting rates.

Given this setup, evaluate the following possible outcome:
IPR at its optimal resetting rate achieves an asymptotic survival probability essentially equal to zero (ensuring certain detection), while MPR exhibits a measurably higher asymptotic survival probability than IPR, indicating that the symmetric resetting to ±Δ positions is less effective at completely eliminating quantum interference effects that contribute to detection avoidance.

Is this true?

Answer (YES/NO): NO